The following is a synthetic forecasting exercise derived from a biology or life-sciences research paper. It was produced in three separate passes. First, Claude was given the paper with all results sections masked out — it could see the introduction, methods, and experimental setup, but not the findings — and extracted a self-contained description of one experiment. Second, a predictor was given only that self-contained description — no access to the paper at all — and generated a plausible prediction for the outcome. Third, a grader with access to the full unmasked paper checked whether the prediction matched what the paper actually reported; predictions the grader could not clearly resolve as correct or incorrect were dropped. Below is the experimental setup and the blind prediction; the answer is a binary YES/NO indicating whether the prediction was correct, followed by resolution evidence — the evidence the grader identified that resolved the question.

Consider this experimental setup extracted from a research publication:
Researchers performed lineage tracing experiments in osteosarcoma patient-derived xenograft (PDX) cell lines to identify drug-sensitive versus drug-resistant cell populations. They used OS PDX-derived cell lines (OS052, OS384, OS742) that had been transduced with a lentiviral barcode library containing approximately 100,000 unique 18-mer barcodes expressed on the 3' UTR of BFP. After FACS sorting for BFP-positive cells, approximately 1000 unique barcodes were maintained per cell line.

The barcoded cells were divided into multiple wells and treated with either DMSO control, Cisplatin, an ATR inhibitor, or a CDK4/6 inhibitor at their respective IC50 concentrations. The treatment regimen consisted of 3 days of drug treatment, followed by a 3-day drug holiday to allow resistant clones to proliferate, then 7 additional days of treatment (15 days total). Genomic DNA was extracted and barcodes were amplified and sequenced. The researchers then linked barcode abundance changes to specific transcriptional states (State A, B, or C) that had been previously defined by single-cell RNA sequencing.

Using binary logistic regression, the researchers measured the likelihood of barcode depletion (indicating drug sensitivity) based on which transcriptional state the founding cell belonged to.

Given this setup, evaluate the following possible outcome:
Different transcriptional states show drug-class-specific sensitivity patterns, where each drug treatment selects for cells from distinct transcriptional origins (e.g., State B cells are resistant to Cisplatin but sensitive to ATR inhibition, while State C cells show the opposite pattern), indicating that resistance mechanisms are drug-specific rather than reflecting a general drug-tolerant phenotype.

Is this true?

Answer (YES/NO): NO